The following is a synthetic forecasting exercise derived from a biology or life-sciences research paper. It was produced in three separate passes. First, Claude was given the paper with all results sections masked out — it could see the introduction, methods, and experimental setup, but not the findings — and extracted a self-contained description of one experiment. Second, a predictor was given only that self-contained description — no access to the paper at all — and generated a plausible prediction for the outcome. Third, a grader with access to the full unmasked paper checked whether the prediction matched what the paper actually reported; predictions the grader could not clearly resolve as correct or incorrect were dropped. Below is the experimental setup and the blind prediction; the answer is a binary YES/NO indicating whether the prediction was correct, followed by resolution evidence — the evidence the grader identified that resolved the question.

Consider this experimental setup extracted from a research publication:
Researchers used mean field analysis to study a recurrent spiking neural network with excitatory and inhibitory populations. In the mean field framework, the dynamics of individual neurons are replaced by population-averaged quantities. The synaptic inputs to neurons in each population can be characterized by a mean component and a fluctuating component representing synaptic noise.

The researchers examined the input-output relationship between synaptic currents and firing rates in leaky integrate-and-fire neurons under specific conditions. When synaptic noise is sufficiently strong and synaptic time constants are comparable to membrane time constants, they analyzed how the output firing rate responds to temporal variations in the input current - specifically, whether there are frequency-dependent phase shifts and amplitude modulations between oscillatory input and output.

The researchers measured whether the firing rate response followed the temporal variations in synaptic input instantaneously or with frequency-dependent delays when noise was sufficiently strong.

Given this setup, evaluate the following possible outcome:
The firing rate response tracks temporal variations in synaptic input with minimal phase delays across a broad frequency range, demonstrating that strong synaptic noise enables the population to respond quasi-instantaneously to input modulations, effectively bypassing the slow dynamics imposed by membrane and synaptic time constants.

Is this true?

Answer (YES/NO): YES